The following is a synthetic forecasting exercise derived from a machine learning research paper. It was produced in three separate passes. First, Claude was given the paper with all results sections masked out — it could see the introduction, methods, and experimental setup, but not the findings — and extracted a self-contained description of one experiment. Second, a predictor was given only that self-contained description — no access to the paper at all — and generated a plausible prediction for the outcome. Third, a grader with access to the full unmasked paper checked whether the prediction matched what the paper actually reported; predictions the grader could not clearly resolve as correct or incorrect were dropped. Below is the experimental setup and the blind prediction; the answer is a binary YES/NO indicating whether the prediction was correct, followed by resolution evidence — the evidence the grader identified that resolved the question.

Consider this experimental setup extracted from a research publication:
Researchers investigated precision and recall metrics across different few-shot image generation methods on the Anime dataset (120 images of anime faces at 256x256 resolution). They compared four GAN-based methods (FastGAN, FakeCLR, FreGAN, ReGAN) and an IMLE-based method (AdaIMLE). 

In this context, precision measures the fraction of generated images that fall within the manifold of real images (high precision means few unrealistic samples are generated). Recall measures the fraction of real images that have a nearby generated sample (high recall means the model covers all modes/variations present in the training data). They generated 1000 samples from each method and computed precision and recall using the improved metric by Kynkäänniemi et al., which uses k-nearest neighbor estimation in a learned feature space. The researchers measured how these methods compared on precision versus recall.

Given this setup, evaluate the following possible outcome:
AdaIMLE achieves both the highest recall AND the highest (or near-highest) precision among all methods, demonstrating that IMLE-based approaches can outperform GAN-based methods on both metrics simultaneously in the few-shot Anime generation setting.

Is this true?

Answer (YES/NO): YES